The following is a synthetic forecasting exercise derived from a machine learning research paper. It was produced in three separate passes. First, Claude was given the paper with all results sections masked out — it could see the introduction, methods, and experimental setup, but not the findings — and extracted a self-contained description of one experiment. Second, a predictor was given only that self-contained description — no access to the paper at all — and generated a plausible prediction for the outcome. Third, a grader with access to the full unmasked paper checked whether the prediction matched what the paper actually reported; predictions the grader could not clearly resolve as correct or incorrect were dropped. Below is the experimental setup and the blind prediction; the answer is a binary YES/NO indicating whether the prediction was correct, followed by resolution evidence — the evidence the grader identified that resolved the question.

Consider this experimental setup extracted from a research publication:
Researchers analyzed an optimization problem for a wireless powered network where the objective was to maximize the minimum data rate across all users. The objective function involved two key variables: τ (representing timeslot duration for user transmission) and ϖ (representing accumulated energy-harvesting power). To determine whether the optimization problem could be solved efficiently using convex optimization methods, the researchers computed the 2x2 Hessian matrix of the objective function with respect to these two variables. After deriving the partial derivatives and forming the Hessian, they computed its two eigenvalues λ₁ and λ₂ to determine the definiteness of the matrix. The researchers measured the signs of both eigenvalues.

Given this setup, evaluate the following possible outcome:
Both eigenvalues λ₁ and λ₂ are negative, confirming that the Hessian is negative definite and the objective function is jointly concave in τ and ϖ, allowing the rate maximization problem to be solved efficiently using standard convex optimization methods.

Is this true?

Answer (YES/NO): NO